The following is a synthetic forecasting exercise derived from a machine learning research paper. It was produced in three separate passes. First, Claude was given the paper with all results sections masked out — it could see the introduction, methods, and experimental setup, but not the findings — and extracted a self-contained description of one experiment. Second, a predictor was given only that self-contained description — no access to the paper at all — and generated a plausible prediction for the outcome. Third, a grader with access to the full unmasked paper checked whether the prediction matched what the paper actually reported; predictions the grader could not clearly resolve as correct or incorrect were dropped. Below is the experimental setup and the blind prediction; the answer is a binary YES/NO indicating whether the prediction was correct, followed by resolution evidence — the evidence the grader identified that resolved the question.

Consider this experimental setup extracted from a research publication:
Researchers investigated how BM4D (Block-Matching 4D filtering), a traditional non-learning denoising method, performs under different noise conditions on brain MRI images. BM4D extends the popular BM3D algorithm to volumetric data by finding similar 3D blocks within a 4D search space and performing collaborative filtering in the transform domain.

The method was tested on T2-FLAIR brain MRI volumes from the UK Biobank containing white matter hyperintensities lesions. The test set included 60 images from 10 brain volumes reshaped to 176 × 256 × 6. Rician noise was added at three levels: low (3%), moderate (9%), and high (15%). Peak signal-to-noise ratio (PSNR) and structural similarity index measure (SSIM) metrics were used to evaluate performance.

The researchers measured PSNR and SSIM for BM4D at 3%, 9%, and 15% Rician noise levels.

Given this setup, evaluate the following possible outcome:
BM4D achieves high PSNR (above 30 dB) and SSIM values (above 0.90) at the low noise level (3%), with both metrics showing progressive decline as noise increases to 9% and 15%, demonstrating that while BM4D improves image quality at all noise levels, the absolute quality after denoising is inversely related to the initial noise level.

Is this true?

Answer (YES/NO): NO